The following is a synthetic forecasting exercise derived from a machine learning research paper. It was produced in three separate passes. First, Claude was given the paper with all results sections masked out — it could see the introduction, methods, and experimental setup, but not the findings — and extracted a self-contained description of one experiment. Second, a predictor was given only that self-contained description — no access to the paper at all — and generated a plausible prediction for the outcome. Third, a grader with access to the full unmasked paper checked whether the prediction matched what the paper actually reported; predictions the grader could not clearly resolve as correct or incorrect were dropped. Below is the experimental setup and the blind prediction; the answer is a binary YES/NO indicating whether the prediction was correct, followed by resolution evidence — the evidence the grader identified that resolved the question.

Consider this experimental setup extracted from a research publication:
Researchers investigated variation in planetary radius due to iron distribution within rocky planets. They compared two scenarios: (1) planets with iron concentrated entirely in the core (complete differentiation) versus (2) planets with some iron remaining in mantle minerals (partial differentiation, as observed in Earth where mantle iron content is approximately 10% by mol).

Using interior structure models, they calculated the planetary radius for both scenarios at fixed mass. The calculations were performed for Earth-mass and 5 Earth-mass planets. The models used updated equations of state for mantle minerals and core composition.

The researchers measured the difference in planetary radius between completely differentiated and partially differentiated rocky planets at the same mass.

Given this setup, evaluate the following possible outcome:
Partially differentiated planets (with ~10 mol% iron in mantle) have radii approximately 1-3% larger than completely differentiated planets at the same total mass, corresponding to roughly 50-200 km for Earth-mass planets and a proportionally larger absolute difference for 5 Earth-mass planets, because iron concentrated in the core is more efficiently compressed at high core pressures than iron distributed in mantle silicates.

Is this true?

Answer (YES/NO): YES